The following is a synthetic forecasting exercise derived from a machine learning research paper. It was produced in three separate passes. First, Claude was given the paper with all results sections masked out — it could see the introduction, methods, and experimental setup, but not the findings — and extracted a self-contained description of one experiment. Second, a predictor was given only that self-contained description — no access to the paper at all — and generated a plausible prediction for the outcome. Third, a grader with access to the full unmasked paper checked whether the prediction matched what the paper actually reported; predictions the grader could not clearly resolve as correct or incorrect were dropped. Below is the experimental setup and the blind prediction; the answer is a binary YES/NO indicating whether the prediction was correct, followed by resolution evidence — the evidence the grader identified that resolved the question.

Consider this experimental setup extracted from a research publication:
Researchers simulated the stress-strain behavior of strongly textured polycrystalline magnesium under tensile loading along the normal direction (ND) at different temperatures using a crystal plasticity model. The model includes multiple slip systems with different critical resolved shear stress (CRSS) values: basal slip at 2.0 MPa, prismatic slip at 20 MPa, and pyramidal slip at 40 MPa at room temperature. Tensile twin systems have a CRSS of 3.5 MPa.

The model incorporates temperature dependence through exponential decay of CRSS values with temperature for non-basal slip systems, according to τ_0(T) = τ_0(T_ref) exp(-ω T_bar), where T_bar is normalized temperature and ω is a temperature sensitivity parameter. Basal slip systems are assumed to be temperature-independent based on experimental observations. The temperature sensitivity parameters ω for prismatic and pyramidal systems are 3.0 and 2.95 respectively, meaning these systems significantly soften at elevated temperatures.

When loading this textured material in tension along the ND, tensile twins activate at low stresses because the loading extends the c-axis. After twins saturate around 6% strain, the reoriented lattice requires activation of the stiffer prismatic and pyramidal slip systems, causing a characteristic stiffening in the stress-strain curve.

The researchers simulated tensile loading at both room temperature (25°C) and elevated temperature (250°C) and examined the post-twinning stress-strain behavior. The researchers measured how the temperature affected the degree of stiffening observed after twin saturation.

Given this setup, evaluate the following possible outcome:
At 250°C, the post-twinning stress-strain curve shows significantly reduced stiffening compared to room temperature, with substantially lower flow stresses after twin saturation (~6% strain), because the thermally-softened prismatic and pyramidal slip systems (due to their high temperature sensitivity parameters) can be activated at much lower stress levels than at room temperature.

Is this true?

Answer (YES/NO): YES